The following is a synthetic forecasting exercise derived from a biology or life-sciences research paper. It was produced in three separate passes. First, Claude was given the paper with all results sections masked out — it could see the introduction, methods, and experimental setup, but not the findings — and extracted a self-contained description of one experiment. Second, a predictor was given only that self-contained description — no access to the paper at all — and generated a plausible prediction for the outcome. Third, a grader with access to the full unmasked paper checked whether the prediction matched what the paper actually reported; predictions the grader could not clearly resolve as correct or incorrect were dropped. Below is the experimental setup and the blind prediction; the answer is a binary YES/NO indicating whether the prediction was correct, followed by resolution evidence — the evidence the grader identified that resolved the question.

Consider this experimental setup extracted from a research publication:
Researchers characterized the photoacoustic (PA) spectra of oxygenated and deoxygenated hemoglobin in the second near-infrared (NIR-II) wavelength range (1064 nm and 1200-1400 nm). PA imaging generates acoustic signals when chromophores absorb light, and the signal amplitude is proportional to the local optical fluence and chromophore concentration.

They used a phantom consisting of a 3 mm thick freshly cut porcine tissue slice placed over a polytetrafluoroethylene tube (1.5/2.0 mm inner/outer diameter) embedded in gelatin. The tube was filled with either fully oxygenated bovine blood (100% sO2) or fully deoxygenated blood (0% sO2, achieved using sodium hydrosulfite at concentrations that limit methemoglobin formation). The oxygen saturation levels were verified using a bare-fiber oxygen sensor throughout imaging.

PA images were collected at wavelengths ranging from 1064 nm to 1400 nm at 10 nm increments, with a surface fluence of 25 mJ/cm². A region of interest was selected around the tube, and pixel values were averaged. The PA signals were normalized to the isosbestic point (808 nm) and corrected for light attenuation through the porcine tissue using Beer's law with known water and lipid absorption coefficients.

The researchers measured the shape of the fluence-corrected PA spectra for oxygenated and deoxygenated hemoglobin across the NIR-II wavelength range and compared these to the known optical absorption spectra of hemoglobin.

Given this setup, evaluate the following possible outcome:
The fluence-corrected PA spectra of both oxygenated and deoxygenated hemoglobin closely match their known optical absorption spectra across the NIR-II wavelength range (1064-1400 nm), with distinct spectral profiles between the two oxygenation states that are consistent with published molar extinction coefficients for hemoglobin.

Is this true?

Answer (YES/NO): NO